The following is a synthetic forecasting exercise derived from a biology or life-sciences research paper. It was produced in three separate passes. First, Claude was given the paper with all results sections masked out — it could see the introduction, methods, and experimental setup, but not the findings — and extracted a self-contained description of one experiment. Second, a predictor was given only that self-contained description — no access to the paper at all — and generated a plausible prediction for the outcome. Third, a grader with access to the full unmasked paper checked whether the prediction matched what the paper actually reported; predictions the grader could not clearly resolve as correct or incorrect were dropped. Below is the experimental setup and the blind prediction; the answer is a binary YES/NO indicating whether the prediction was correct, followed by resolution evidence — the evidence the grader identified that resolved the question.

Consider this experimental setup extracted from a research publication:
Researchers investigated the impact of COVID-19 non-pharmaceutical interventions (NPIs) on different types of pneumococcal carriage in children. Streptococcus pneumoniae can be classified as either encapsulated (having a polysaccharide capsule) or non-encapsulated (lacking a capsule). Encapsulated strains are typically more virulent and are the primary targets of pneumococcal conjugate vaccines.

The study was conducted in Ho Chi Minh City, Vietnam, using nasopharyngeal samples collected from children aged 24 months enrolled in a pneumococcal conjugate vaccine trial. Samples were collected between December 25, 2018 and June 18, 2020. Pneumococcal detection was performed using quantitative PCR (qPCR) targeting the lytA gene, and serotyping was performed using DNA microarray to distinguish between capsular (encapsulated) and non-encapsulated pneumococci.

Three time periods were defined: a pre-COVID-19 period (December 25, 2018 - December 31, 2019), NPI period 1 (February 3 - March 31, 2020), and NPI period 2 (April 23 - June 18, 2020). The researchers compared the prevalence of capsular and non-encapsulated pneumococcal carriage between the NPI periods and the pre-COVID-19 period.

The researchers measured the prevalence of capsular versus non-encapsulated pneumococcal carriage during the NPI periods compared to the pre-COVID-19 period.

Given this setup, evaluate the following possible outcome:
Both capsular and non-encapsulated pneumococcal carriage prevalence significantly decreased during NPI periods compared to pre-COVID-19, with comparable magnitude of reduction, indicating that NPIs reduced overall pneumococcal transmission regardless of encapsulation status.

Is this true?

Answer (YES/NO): NO